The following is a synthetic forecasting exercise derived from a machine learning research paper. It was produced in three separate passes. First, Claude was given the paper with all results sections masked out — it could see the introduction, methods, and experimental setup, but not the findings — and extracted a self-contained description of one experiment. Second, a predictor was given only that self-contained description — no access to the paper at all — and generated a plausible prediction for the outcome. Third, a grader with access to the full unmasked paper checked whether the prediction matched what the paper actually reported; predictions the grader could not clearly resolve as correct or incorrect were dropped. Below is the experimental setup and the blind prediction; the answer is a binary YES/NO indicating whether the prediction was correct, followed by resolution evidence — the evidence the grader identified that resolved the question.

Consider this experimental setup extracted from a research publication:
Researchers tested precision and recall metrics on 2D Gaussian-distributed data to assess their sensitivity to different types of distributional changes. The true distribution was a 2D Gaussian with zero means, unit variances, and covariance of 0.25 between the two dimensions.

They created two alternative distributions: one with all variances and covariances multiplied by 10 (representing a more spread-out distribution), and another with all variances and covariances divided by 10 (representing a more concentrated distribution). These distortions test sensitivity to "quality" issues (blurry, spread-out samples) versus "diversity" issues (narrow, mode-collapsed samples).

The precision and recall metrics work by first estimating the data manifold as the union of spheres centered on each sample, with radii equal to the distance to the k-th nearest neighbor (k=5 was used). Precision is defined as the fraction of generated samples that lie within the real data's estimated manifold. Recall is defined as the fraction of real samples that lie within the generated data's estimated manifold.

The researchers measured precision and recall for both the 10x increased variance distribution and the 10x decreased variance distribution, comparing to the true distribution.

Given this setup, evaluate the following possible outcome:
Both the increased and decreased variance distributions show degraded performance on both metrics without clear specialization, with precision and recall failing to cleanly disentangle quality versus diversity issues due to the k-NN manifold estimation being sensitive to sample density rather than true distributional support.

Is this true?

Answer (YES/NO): NO